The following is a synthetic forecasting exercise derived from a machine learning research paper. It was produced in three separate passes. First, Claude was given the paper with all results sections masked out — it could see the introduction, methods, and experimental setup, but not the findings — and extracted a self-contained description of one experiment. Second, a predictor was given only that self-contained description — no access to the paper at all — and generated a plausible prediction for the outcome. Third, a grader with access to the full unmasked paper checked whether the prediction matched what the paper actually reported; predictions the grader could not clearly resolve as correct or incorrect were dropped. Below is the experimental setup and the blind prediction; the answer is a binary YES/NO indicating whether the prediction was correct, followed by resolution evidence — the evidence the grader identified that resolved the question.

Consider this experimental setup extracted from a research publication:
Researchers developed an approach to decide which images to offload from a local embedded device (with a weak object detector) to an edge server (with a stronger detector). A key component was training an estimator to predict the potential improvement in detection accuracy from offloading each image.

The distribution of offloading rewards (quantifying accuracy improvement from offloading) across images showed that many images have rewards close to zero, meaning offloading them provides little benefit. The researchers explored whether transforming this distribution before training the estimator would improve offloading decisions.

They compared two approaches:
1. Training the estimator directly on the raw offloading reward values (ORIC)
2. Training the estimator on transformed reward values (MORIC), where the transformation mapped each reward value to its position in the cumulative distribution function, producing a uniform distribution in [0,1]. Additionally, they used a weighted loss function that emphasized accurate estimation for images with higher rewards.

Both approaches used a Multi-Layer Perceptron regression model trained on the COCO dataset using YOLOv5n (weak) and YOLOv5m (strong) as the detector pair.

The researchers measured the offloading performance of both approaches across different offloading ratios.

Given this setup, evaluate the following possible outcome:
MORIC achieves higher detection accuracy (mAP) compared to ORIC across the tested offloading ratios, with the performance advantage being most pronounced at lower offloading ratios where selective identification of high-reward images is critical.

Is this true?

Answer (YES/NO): NO